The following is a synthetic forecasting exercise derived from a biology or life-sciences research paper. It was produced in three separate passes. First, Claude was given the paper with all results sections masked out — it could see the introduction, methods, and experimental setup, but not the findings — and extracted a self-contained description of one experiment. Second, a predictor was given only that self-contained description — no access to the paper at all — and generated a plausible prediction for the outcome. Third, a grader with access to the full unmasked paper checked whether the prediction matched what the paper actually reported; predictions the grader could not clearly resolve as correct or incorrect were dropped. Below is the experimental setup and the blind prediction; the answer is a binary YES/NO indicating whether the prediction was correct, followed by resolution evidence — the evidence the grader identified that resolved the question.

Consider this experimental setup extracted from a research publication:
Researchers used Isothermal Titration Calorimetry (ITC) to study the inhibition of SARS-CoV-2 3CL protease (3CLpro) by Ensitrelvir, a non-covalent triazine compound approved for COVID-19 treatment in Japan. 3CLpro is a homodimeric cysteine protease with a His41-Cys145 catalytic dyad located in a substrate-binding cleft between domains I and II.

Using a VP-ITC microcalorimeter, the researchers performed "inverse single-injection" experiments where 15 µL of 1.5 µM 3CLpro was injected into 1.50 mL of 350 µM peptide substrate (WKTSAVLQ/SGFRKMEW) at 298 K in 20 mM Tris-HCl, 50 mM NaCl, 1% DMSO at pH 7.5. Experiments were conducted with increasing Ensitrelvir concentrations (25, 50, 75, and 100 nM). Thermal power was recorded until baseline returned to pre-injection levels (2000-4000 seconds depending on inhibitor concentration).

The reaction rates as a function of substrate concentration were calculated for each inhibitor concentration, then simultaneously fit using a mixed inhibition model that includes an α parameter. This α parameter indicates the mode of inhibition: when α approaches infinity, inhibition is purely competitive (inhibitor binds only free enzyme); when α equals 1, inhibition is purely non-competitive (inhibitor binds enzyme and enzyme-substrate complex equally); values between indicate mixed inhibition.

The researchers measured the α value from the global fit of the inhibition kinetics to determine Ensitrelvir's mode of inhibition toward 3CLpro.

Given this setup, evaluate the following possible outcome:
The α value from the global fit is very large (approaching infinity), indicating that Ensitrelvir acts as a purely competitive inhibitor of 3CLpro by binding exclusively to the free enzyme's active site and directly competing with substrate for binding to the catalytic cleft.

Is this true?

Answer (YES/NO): NO